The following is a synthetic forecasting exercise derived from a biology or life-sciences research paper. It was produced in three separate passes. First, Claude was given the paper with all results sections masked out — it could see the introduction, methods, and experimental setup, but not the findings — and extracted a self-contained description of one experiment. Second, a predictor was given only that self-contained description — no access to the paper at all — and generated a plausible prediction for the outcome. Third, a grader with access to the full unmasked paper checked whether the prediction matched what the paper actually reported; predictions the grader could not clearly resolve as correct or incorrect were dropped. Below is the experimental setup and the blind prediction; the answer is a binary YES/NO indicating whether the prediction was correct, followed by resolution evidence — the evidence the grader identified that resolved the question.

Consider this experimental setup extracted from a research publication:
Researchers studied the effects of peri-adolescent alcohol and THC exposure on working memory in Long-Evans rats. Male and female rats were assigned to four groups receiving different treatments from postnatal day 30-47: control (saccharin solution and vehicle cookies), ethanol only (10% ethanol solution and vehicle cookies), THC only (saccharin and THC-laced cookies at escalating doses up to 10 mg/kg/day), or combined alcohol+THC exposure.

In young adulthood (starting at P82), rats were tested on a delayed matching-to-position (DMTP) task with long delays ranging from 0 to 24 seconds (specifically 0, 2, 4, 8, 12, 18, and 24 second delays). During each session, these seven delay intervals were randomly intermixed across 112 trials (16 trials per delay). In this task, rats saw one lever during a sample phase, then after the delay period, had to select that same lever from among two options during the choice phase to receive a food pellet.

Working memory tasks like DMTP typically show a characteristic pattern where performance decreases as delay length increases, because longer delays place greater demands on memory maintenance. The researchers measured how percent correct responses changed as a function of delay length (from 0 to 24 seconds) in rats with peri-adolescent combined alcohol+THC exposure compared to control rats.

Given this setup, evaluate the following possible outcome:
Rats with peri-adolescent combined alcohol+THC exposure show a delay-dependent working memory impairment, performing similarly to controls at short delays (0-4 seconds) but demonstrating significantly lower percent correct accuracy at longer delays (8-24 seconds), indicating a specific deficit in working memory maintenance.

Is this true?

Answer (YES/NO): NO